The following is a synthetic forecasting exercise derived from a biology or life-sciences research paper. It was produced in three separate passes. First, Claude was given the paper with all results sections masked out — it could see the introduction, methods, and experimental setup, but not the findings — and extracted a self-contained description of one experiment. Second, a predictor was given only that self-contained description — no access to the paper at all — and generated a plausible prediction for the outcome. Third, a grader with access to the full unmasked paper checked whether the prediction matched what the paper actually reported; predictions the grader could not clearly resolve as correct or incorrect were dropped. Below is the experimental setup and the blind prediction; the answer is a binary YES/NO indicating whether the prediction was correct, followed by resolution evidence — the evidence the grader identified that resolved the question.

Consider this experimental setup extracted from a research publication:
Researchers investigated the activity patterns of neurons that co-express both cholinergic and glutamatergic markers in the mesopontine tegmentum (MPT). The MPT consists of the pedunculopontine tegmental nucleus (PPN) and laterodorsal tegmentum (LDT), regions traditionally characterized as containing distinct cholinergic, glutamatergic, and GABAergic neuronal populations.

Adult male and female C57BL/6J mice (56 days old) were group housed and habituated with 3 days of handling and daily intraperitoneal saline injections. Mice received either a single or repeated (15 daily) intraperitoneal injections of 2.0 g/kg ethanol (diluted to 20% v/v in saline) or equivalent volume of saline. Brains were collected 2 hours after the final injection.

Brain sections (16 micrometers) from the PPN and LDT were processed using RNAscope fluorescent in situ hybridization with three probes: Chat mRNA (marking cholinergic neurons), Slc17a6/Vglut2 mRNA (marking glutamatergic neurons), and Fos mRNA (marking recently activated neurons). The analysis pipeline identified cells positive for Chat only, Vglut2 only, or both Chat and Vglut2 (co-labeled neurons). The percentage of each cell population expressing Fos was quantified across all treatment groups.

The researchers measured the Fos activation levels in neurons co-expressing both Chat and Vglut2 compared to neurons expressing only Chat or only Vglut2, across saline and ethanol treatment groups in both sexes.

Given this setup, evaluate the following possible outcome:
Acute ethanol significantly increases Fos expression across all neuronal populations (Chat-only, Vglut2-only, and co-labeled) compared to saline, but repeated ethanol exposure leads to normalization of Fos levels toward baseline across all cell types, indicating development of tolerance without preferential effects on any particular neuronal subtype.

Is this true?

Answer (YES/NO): NO